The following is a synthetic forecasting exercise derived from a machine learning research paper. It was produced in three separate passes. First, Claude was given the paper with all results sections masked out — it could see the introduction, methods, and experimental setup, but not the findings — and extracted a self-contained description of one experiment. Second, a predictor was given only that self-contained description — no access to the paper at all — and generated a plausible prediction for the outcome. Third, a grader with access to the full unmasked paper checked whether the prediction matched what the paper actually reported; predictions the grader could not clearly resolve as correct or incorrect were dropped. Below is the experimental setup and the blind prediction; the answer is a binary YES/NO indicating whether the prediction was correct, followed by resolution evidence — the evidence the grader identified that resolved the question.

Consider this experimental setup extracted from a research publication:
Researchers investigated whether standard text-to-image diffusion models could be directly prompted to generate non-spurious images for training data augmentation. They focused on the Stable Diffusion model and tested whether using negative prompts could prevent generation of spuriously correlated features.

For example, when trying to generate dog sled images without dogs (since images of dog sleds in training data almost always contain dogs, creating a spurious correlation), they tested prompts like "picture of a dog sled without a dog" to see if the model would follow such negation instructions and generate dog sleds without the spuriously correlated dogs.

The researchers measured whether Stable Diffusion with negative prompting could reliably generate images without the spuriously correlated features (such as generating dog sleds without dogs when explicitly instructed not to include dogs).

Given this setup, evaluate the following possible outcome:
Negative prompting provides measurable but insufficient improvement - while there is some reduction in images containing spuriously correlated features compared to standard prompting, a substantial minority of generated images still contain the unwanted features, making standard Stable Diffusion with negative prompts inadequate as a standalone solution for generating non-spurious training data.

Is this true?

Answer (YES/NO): NO